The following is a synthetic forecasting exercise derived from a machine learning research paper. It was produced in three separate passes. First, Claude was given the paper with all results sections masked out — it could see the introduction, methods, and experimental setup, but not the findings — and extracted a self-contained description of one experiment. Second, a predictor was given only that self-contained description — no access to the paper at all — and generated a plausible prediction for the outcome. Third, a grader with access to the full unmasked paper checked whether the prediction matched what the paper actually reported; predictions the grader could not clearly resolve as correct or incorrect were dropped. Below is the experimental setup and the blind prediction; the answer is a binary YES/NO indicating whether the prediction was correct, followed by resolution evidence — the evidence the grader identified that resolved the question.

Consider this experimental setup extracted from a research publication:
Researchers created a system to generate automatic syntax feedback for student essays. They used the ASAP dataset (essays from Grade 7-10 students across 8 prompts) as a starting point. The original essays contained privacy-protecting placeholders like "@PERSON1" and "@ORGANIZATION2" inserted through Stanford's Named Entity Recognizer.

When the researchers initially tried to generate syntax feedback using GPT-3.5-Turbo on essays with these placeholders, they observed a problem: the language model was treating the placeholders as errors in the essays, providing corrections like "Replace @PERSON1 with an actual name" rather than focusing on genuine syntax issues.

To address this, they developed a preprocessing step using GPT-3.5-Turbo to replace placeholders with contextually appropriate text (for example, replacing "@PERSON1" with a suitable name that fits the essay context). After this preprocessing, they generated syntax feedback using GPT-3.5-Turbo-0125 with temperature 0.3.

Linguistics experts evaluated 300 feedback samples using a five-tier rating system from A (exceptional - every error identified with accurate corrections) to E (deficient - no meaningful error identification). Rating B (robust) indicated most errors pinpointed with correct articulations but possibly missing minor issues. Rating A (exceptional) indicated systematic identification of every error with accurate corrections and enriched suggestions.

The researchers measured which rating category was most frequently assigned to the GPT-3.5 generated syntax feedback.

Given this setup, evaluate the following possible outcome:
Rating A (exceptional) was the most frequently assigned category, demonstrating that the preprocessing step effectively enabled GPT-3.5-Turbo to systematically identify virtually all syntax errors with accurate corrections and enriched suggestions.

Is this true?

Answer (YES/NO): NO